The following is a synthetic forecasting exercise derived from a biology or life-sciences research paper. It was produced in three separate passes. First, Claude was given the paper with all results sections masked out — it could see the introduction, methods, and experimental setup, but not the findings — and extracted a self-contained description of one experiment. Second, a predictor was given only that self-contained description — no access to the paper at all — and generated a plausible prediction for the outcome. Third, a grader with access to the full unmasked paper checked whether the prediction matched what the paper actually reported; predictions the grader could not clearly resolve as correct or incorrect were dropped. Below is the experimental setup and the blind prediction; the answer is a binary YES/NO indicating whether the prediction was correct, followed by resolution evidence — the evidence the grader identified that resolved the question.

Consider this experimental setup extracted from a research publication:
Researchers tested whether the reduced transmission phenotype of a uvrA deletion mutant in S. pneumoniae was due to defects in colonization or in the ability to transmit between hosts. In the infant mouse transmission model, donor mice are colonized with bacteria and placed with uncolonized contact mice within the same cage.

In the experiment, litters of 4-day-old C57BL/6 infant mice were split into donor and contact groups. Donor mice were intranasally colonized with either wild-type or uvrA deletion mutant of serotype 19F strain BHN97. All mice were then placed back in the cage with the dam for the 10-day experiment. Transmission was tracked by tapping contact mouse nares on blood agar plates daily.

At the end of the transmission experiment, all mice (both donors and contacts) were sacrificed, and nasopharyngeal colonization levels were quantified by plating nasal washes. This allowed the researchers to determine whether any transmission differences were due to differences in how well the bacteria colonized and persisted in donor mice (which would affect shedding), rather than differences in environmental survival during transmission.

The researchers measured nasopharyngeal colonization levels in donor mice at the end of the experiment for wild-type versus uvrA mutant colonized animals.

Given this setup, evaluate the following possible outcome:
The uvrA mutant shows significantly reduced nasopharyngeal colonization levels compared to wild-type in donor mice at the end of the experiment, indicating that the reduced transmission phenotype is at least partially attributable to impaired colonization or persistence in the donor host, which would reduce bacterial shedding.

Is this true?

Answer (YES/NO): NO